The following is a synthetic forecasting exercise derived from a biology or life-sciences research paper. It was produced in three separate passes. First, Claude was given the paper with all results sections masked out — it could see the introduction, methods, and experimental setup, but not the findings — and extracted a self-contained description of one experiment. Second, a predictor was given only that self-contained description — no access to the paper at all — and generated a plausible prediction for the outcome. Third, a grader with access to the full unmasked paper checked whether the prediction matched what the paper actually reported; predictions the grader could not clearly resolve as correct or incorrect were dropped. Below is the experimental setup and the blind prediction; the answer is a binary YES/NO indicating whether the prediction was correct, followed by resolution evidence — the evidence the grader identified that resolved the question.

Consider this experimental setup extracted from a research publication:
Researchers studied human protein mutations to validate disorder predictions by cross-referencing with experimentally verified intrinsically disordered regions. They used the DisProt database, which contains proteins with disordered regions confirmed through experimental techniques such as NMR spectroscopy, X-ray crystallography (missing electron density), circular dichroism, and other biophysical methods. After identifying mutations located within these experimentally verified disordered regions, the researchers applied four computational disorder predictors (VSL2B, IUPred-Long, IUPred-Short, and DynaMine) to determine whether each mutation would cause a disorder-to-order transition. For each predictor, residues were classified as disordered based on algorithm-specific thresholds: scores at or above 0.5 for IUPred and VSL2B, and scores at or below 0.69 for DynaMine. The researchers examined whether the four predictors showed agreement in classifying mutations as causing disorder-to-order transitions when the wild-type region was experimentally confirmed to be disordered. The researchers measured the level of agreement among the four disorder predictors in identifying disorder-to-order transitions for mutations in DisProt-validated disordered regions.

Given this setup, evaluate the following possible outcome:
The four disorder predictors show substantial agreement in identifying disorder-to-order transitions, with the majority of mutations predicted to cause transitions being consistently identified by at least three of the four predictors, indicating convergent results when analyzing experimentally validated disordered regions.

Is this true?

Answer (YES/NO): NO